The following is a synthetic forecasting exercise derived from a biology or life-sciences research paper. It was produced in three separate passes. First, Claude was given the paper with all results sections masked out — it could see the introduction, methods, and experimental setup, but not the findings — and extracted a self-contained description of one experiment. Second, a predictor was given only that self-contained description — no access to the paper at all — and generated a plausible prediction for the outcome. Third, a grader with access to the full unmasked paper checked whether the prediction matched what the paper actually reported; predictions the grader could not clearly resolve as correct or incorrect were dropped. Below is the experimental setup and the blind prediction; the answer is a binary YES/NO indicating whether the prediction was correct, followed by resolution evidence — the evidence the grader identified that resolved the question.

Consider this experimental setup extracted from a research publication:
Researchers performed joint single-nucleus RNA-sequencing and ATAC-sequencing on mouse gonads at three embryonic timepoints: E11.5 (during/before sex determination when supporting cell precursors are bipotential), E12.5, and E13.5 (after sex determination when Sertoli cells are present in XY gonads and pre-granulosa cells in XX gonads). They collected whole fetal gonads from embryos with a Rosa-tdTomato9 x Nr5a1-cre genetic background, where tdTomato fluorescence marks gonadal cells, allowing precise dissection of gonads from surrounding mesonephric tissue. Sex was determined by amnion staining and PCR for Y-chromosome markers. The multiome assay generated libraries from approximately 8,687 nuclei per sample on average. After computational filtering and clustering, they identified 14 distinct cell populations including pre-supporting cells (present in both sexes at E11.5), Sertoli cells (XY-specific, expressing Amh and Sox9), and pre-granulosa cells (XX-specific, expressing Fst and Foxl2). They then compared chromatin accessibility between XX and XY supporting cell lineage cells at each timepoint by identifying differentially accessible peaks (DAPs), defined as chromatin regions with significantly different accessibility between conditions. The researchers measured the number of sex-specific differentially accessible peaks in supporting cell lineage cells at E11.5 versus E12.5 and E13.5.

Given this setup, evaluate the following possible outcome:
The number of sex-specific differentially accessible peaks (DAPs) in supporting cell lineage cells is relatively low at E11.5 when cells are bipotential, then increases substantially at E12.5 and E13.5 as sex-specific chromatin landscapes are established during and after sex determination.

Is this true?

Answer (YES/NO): YES